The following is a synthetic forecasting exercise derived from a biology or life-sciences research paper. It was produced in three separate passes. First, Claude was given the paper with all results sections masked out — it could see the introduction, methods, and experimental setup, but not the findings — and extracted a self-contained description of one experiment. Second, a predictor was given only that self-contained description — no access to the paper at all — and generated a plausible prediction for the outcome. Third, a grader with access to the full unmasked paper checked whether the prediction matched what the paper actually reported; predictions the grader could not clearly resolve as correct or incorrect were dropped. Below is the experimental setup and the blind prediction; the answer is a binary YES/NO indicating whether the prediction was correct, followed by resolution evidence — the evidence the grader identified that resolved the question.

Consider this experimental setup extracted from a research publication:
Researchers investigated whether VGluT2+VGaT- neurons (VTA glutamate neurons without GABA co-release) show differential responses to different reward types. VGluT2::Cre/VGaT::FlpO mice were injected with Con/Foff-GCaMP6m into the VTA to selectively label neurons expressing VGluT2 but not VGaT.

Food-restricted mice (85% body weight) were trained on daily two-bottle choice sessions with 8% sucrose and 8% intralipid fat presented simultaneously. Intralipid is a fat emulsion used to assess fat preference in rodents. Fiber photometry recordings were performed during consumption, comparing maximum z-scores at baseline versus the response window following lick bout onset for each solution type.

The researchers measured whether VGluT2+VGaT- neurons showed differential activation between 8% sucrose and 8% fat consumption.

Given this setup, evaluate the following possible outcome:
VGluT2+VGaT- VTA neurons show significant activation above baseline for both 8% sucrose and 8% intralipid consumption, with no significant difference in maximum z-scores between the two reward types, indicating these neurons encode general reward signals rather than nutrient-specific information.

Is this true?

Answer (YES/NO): NO